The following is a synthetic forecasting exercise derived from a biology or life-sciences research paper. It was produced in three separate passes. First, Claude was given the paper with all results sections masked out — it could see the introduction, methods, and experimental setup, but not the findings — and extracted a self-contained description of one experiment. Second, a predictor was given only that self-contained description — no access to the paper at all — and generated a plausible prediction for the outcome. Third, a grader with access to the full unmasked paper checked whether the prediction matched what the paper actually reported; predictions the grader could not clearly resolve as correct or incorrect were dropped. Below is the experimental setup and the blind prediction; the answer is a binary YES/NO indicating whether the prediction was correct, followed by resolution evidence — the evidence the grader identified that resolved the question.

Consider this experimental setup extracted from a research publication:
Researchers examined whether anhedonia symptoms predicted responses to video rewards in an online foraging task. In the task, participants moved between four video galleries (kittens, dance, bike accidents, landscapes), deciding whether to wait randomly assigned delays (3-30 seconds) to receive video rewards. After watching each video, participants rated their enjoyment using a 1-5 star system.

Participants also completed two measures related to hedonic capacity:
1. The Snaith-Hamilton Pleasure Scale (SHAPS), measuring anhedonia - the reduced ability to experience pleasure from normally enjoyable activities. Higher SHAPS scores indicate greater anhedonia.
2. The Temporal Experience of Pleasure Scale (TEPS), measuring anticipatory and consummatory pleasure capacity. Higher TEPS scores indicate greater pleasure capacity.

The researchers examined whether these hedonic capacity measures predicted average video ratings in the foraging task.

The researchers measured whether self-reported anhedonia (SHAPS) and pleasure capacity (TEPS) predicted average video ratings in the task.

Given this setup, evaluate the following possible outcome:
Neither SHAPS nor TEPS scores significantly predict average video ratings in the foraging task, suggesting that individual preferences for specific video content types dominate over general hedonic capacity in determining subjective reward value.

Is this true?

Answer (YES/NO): YES